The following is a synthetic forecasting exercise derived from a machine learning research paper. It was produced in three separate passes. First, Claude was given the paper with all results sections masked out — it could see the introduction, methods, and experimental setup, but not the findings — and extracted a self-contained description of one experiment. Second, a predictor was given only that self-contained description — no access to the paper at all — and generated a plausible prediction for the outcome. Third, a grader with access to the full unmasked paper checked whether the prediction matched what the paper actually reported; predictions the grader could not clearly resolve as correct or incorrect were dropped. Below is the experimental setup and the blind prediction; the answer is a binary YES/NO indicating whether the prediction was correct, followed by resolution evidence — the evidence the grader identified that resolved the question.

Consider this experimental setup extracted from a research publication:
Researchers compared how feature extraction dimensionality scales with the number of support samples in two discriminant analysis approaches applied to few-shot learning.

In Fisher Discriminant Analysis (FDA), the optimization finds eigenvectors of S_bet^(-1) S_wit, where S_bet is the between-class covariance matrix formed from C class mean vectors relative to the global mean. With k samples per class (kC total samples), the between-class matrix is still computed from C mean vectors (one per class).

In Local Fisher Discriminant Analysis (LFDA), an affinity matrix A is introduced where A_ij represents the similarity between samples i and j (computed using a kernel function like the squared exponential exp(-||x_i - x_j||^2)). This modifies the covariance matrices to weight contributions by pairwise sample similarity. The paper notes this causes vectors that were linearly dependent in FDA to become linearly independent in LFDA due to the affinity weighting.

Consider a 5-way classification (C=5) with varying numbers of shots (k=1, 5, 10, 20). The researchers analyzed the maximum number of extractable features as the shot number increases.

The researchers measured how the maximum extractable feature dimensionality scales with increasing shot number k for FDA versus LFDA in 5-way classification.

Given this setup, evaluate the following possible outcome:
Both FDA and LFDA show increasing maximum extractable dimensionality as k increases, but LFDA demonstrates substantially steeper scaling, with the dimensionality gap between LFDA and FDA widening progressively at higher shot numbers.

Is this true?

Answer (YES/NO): NO